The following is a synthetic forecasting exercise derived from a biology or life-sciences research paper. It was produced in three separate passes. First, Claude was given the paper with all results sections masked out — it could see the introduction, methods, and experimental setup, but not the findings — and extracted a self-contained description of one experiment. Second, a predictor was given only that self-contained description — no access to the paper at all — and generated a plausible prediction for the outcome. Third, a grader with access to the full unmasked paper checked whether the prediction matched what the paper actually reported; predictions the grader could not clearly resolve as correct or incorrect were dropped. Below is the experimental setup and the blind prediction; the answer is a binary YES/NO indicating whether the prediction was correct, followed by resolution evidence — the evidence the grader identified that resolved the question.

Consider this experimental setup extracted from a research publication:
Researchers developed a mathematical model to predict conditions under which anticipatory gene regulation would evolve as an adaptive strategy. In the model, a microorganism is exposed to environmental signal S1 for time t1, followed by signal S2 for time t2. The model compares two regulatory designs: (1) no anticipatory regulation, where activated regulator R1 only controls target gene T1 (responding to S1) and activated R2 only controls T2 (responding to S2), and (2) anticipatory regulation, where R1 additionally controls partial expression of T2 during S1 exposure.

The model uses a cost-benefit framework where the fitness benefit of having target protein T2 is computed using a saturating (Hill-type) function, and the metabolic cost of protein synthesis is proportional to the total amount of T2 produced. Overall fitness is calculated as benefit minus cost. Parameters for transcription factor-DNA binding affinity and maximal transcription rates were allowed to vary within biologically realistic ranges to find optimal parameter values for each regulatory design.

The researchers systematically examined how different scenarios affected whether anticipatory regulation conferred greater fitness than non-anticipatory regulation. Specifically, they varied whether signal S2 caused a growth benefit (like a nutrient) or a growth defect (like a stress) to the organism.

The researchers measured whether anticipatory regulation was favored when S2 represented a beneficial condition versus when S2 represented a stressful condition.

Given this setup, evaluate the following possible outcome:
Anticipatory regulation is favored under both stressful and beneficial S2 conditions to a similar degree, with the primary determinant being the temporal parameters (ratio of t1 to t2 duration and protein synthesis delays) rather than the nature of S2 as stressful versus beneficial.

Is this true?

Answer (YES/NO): NO